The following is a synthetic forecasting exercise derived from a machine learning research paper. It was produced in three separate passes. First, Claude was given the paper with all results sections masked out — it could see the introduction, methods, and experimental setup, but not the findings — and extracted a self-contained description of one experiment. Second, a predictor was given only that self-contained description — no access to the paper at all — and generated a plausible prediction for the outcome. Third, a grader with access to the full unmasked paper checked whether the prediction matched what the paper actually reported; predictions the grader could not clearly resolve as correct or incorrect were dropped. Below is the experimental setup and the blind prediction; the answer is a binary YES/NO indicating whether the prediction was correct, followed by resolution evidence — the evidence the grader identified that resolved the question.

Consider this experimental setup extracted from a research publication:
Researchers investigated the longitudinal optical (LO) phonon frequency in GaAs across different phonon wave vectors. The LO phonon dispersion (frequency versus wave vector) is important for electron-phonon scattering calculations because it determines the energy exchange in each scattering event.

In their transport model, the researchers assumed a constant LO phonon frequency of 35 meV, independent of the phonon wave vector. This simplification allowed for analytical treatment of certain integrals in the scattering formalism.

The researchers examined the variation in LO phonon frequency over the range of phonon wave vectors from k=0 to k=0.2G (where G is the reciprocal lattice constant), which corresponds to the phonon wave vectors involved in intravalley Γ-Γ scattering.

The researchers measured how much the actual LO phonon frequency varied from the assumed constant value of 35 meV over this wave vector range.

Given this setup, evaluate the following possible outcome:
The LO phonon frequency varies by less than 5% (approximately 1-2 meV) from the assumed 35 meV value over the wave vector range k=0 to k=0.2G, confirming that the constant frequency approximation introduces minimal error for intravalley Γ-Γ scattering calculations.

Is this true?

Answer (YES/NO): NO